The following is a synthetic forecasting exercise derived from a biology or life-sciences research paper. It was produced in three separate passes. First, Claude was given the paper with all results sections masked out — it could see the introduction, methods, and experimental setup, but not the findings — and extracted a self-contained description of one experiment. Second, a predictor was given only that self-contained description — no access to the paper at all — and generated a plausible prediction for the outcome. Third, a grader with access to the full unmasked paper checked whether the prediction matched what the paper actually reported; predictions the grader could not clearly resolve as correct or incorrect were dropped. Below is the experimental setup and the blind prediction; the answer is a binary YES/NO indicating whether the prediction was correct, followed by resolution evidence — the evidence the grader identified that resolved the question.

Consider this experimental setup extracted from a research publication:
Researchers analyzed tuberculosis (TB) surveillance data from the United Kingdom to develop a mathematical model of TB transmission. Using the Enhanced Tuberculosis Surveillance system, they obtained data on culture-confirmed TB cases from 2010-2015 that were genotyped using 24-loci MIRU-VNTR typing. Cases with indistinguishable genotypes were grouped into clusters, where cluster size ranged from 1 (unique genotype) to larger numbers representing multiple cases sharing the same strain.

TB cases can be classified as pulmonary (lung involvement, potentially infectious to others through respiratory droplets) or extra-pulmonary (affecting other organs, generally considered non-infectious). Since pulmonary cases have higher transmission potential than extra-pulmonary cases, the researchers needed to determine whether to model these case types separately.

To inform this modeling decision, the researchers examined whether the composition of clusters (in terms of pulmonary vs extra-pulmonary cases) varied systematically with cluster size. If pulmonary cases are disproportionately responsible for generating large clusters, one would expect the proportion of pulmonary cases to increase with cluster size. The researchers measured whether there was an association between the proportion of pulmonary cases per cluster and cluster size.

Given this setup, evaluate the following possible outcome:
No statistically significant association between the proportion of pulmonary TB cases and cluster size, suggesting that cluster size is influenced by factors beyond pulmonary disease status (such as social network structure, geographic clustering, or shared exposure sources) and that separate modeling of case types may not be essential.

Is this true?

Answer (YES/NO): YES